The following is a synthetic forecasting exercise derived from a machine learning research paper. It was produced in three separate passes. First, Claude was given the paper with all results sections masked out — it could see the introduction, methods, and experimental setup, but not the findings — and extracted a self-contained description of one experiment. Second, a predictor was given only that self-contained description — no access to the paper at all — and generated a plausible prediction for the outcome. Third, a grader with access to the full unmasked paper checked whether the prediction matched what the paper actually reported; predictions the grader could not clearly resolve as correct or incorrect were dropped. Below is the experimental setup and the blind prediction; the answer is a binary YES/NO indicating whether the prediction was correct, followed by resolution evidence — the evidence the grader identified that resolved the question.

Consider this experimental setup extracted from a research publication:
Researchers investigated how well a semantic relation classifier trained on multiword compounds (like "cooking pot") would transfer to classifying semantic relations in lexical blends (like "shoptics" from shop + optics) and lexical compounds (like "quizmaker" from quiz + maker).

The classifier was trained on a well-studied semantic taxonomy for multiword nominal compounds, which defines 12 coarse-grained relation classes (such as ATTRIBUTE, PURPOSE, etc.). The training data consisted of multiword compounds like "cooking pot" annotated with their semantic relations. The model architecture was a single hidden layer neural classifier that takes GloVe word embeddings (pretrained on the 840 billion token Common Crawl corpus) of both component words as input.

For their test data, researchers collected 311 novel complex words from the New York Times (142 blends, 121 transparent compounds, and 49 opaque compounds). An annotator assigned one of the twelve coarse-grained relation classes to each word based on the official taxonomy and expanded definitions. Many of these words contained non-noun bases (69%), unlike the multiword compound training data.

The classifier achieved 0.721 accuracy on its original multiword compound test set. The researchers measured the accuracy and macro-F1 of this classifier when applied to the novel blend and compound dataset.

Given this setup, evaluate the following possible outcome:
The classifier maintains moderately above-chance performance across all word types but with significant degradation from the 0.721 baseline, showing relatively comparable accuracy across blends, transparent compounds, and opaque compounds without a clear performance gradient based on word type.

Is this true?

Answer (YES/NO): NO